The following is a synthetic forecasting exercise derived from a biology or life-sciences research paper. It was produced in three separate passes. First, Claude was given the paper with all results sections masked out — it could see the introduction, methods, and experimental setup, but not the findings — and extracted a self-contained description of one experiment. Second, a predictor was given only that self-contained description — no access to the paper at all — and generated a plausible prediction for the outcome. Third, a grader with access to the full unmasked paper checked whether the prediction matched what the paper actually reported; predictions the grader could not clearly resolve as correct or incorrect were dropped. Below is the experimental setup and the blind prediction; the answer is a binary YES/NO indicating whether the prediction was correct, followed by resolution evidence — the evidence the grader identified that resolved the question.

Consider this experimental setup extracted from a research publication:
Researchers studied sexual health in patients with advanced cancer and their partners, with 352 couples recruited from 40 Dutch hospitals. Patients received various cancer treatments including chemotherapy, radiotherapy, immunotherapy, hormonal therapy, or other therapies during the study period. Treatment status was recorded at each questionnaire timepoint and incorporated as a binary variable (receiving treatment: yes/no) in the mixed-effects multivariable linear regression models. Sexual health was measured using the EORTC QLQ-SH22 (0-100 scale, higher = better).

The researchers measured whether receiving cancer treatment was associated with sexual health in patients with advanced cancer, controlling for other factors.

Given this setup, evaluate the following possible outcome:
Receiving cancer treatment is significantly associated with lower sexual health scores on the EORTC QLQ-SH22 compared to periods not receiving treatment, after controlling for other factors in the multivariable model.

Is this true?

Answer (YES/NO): NO